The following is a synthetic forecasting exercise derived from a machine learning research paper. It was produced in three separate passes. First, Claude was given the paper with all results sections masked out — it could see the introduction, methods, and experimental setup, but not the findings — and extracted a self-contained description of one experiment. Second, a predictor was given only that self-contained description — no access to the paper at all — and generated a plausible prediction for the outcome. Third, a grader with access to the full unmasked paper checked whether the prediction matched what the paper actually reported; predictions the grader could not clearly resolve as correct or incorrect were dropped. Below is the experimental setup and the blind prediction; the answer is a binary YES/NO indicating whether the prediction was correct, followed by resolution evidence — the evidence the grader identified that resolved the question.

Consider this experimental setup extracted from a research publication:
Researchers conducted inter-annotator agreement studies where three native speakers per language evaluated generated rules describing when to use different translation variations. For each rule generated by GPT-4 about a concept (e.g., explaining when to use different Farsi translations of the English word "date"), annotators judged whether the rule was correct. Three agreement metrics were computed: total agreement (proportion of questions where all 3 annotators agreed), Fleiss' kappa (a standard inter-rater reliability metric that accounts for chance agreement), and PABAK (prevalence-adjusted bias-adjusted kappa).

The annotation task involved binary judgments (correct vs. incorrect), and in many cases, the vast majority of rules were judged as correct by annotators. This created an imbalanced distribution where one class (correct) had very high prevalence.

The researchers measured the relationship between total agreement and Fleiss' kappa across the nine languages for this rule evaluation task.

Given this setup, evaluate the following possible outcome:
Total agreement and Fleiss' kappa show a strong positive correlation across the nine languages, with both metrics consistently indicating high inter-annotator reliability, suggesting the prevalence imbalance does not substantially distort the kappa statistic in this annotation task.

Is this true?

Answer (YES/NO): NO